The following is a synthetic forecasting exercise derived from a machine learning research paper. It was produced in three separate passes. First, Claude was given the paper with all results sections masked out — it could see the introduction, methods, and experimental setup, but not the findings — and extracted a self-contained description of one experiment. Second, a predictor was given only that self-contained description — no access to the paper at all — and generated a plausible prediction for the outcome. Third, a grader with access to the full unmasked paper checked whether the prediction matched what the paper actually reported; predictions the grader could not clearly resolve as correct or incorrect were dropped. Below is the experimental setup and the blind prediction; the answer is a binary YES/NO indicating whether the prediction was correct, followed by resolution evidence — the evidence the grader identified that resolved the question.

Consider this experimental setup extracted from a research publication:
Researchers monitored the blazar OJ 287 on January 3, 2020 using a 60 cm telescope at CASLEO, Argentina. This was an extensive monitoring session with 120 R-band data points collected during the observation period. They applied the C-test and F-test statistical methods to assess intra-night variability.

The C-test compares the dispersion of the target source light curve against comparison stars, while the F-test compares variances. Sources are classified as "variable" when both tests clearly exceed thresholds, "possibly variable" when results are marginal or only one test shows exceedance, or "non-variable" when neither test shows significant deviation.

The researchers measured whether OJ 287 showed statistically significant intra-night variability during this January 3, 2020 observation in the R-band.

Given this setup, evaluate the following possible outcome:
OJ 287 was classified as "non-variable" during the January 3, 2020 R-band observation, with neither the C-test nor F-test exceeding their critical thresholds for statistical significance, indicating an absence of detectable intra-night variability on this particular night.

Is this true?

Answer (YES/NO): NO